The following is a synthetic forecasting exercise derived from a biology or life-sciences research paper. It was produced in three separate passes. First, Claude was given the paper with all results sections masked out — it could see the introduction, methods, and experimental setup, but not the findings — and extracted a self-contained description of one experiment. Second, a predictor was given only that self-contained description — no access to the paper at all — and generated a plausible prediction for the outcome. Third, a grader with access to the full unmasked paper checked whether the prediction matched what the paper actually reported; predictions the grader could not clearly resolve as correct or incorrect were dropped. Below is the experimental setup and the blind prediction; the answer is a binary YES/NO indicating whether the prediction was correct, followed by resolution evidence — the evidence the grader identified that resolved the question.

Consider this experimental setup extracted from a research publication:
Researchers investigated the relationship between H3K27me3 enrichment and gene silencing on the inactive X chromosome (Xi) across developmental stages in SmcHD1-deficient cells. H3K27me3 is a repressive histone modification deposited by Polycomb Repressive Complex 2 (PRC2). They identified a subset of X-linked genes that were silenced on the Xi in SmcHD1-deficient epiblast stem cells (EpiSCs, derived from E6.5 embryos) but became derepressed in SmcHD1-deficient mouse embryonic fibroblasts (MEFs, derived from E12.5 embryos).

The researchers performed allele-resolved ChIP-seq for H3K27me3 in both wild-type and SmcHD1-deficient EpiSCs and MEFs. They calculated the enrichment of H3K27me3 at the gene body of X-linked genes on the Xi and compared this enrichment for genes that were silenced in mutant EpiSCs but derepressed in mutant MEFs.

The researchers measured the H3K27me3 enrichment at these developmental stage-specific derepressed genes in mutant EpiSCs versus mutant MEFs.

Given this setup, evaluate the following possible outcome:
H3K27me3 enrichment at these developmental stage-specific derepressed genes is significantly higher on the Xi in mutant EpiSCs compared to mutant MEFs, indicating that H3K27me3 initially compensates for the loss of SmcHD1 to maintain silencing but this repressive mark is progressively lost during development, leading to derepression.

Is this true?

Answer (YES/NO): YES